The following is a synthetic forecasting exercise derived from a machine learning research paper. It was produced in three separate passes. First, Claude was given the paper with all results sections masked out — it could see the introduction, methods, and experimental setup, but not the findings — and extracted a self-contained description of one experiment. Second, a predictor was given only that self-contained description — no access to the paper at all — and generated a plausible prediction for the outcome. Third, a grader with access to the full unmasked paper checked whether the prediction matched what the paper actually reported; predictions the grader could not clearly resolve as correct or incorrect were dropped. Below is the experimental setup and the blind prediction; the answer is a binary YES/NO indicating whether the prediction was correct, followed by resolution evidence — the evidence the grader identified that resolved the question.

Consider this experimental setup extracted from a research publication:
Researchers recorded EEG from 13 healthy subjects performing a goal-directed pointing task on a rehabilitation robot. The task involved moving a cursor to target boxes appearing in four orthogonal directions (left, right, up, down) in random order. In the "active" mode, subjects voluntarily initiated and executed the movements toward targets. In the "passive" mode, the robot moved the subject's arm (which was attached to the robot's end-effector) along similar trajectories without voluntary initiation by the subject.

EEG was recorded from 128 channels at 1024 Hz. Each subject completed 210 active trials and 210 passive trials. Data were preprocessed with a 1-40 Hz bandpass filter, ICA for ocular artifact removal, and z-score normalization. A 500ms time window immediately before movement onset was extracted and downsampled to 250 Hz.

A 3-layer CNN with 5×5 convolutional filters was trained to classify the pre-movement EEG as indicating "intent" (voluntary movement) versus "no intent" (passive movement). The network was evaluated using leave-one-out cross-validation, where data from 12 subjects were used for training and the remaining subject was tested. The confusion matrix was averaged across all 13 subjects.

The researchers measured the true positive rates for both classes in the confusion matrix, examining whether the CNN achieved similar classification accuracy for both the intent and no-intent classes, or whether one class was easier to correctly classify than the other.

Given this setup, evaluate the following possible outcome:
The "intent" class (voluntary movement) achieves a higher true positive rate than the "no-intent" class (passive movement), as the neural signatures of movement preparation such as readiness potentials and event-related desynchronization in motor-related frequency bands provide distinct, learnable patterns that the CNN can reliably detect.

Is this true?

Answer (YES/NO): NO